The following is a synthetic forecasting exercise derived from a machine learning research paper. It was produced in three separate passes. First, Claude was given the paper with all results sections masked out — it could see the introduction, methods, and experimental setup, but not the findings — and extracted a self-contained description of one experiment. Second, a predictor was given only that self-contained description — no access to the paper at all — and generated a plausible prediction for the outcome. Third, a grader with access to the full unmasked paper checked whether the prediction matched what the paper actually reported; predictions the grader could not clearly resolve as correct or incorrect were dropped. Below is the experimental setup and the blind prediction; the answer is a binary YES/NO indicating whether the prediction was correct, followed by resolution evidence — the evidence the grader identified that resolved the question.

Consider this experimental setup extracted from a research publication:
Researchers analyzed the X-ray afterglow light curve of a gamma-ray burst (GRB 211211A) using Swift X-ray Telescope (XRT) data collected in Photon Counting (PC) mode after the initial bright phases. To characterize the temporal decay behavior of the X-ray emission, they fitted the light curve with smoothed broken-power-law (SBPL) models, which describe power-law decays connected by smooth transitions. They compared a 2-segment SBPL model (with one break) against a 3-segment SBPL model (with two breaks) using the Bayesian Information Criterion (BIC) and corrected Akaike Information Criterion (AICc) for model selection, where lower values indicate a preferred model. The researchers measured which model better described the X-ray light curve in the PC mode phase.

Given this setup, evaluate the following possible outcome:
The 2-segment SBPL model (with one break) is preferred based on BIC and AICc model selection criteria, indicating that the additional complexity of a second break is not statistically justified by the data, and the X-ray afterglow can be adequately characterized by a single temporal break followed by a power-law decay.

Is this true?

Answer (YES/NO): NO